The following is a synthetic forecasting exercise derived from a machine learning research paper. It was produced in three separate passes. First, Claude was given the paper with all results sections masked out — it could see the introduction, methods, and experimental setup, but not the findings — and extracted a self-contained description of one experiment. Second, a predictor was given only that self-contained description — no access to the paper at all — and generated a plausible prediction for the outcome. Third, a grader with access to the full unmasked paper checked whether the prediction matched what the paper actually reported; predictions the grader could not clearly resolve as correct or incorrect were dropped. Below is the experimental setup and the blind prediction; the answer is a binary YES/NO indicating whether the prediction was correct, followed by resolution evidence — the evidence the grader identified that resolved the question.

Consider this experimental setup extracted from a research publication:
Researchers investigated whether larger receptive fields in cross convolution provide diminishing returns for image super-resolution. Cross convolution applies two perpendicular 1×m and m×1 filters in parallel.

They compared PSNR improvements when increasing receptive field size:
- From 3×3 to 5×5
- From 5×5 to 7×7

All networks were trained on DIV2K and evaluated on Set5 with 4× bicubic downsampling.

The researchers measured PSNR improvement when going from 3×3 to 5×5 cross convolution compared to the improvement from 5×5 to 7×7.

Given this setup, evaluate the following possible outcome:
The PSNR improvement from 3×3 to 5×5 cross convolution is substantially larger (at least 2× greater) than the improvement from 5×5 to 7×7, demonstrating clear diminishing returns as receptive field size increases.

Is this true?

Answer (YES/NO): YES